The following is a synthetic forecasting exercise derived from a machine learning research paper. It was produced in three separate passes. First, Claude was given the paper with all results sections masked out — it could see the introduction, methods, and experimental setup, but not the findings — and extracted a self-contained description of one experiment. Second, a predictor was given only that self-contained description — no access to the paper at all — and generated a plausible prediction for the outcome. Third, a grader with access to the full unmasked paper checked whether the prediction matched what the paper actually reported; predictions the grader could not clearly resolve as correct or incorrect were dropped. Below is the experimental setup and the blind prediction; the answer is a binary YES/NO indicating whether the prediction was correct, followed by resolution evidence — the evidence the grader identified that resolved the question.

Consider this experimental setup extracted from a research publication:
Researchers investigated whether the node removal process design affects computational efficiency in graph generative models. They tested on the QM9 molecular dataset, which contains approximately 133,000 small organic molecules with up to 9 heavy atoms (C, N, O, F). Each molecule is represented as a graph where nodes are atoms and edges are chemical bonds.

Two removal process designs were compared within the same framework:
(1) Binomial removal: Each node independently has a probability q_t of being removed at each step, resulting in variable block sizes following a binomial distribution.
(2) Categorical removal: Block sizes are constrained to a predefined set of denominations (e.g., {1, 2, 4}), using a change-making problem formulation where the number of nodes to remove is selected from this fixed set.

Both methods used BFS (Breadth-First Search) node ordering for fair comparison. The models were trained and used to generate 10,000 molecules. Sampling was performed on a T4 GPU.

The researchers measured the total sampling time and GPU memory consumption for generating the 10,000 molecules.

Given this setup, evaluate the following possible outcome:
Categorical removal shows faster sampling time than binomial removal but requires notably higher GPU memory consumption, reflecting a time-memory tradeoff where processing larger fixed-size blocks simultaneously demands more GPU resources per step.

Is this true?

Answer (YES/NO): NO